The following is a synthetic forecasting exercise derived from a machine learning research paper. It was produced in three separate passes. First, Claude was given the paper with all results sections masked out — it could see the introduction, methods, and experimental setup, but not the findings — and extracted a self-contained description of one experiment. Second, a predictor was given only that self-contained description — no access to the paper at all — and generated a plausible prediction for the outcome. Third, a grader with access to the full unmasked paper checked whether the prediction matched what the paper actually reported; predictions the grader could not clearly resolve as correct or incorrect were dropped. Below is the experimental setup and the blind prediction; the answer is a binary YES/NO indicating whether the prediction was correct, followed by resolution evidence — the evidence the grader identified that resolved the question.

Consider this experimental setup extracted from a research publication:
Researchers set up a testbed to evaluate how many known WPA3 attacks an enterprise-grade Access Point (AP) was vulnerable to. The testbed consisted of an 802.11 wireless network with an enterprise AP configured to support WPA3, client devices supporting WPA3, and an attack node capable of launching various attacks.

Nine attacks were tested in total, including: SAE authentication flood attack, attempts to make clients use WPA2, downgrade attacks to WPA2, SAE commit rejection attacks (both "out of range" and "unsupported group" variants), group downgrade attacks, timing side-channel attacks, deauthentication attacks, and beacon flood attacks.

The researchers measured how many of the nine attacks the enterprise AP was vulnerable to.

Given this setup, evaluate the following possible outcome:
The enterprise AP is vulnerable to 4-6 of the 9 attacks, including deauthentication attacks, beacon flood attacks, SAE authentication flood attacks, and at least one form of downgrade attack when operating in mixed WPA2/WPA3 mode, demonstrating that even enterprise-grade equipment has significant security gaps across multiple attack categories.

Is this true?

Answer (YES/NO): NO